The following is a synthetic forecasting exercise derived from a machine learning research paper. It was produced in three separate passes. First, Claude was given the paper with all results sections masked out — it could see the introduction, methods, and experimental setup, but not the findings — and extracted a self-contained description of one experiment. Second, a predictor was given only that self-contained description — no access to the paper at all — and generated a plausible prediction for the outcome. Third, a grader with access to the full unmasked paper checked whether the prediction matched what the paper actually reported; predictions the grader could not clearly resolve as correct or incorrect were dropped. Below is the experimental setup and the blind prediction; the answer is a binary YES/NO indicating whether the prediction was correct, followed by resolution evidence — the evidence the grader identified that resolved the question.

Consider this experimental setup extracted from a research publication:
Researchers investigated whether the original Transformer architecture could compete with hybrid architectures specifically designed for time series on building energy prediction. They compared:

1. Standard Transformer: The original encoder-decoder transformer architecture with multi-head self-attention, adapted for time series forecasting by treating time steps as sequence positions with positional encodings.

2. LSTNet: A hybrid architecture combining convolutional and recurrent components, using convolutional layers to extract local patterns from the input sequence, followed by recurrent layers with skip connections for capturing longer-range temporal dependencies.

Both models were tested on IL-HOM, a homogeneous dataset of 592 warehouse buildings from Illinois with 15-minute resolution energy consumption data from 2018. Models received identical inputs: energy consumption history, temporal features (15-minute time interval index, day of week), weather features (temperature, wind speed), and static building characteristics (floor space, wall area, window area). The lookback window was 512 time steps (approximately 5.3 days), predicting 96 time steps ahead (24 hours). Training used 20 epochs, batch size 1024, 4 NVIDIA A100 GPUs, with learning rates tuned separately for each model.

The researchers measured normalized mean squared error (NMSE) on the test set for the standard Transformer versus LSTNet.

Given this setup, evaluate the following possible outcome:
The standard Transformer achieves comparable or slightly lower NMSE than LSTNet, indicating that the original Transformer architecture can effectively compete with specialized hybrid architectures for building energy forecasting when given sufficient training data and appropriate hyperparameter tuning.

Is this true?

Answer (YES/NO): NO